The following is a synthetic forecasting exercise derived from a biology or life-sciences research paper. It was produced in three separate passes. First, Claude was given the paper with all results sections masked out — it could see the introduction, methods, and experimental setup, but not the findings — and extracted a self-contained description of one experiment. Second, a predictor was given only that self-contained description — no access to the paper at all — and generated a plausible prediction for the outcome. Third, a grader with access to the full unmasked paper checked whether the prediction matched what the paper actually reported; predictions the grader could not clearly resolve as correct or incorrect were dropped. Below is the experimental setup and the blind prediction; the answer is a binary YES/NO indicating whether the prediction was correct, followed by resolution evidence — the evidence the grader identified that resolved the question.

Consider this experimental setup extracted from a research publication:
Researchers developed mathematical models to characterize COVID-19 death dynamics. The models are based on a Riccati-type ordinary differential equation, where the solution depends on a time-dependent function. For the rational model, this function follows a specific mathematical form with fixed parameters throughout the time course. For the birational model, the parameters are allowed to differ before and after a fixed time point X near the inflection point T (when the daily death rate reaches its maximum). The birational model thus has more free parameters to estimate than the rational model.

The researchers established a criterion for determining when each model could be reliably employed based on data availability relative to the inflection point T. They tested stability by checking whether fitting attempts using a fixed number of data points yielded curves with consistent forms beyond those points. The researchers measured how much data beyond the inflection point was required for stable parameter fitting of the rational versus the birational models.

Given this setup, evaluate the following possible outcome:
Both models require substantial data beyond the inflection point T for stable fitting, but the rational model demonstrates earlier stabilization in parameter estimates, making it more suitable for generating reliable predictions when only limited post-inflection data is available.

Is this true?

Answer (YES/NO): NO